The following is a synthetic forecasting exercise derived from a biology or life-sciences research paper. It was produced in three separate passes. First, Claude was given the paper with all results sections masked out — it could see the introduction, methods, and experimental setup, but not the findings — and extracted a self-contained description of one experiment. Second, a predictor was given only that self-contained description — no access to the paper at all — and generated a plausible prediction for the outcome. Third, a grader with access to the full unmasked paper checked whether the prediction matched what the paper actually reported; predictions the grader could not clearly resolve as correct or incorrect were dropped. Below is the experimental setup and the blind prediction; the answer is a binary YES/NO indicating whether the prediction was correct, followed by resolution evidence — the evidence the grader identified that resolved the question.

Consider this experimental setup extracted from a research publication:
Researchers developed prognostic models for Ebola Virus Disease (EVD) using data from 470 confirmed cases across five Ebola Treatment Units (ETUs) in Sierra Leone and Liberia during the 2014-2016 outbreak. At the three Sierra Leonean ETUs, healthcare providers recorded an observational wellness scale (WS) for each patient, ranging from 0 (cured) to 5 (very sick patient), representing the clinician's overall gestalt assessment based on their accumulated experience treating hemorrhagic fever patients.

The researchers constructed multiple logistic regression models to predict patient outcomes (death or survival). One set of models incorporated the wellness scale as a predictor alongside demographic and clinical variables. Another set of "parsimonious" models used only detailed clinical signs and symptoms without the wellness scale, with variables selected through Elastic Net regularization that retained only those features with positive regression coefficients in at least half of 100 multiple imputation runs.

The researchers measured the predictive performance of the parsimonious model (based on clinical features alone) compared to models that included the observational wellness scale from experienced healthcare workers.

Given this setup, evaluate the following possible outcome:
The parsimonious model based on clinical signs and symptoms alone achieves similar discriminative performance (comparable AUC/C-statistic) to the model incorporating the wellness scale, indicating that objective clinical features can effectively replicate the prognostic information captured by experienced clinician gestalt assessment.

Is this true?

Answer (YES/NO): YES